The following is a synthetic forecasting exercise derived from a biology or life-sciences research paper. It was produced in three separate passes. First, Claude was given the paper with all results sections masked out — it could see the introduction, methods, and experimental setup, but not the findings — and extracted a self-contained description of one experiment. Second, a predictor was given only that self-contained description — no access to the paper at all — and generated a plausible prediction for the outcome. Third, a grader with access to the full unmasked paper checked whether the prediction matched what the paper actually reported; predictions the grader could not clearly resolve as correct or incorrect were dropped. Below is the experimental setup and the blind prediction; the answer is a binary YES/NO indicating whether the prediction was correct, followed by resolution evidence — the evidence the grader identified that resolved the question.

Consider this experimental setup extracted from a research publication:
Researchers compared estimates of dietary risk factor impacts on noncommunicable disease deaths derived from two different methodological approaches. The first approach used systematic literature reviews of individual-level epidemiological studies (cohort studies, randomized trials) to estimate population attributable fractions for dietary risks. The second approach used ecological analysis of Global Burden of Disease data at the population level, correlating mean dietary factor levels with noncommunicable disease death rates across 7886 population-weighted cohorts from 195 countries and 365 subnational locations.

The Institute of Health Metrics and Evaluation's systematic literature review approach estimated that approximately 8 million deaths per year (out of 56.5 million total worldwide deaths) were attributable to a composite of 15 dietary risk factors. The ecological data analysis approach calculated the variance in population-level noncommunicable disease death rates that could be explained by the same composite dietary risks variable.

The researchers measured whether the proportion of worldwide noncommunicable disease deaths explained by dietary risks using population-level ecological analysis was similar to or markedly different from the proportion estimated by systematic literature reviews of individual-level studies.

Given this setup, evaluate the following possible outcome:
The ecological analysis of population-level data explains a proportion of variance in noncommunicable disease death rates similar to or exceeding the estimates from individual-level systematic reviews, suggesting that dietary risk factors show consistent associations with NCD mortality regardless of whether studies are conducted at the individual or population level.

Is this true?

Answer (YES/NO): NO